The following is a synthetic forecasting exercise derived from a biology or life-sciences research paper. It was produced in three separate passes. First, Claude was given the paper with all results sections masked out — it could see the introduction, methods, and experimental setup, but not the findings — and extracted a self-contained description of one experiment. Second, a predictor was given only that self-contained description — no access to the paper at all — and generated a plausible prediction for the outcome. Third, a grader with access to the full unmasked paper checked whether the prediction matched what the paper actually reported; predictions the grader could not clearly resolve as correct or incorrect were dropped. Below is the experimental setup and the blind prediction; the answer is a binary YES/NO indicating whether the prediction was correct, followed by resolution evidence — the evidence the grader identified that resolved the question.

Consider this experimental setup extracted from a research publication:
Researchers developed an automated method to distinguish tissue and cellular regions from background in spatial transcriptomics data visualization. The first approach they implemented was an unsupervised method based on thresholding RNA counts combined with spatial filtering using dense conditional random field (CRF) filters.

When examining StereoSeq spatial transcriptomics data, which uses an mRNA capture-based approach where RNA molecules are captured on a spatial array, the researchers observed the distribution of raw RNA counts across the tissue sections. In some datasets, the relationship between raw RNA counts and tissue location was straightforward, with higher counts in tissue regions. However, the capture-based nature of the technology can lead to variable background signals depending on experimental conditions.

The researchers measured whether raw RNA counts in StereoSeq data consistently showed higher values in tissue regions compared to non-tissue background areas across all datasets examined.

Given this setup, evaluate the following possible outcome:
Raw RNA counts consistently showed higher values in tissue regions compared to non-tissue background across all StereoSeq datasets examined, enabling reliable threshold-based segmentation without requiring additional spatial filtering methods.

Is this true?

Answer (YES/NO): NO